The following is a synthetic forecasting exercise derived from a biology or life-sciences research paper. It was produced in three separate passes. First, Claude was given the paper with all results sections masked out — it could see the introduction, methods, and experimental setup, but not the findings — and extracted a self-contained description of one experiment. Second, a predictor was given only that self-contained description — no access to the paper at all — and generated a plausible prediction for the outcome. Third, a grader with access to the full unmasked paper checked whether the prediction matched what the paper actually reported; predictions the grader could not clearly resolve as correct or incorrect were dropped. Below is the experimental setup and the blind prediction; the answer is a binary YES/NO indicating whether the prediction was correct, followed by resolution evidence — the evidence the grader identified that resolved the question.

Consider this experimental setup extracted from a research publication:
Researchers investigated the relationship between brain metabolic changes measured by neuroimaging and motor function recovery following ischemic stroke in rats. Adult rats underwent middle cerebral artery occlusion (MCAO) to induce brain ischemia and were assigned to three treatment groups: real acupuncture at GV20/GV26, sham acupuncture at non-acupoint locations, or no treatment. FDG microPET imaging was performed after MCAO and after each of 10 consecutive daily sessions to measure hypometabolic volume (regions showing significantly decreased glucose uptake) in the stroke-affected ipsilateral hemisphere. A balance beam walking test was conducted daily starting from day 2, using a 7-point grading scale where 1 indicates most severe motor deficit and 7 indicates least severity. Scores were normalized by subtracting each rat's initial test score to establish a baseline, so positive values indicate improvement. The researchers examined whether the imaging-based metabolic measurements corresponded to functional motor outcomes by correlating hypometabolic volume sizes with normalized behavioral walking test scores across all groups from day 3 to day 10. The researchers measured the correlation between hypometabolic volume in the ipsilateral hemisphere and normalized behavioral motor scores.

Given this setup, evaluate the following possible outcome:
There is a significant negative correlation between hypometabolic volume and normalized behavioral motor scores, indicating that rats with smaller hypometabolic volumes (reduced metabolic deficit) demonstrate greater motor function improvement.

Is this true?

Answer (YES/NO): YES